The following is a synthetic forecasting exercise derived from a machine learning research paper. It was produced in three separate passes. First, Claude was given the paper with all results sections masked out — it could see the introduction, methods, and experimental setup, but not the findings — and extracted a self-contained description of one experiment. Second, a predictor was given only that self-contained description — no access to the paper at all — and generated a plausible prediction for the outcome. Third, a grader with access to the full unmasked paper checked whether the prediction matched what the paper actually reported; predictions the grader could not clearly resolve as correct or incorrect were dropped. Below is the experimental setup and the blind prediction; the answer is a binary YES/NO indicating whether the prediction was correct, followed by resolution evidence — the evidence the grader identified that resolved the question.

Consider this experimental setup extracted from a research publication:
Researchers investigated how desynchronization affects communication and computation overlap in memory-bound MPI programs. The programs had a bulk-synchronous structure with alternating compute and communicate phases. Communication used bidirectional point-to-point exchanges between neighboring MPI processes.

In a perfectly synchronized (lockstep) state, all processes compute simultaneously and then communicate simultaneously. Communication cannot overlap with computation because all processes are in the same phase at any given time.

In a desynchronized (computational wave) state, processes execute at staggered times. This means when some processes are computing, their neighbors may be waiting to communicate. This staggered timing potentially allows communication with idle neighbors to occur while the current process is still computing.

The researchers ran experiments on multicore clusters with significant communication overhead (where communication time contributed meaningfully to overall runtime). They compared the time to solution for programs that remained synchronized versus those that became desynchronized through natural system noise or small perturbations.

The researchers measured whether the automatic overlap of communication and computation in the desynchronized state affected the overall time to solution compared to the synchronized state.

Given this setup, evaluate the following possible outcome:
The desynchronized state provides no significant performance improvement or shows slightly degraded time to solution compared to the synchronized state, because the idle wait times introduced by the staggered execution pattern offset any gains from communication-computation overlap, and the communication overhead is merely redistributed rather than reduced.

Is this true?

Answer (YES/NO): NO